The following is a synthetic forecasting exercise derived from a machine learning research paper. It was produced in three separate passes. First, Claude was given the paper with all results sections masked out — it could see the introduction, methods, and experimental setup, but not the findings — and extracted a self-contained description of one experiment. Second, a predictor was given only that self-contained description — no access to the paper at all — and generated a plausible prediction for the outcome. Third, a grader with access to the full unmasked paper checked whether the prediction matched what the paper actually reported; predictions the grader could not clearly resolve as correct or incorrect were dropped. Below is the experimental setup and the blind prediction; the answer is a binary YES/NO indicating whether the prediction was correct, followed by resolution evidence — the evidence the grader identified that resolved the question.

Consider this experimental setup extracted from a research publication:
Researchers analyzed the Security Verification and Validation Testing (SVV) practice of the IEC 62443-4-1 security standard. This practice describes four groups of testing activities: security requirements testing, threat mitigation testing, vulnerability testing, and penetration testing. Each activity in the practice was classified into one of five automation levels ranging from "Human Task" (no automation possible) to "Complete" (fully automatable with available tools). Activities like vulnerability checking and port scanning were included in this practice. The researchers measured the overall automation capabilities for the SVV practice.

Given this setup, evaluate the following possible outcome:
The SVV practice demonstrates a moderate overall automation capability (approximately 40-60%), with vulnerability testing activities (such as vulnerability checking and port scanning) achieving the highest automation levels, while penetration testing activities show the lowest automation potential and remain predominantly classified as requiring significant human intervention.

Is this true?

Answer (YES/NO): NO